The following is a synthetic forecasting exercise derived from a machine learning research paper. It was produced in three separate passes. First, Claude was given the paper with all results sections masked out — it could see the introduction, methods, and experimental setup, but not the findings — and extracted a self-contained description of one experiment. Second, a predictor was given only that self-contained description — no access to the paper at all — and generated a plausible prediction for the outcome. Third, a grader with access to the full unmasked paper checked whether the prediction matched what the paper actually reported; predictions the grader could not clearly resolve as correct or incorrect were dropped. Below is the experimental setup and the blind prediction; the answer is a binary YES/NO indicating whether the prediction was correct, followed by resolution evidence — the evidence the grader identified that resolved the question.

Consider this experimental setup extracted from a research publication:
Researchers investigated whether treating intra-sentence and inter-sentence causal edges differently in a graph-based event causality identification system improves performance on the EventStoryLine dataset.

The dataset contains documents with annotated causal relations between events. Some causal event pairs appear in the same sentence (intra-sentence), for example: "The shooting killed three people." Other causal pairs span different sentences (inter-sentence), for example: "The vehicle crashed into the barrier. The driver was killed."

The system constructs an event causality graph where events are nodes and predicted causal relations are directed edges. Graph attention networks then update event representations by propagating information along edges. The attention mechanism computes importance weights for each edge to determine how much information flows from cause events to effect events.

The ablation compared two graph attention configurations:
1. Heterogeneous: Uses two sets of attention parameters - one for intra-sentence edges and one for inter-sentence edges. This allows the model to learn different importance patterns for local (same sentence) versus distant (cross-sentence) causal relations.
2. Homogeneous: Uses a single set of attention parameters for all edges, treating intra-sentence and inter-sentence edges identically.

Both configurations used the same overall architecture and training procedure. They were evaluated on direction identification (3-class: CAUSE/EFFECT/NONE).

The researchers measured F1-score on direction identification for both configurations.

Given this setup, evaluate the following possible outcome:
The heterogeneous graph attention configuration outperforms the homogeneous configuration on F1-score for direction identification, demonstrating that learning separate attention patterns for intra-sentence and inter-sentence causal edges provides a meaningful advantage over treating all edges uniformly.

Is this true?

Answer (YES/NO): YES